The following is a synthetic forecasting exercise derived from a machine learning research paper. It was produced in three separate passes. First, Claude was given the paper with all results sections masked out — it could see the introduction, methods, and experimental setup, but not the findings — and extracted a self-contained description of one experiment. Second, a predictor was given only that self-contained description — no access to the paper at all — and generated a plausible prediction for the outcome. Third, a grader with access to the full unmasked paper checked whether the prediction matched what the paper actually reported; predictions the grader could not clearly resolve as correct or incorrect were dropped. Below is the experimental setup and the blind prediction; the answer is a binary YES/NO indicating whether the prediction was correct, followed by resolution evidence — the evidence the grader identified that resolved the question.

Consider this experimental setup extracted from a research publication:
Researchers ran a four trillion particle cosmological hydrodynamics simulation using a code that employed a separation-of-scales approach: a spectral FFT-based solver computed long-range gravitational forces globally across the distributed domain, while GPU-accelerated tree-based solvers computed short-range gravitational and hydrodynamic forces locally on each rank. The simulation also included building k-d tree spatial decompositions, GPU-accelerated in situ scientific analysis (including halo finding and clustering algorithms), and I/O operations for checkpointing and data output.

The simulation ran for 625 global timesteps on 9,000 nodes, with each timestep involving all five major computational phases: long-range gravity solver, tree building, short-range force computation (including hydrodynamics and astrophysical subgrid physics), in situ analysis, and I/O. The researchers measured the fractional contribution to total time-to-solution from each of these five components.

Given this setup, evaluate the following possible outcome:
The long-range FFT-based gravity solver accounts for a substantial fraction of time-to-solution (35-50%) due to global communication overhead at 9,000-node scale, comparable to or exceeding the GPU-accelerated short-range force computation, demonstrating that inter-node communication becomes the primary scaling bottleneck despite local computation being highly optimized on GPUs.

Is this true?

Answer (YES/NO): NO